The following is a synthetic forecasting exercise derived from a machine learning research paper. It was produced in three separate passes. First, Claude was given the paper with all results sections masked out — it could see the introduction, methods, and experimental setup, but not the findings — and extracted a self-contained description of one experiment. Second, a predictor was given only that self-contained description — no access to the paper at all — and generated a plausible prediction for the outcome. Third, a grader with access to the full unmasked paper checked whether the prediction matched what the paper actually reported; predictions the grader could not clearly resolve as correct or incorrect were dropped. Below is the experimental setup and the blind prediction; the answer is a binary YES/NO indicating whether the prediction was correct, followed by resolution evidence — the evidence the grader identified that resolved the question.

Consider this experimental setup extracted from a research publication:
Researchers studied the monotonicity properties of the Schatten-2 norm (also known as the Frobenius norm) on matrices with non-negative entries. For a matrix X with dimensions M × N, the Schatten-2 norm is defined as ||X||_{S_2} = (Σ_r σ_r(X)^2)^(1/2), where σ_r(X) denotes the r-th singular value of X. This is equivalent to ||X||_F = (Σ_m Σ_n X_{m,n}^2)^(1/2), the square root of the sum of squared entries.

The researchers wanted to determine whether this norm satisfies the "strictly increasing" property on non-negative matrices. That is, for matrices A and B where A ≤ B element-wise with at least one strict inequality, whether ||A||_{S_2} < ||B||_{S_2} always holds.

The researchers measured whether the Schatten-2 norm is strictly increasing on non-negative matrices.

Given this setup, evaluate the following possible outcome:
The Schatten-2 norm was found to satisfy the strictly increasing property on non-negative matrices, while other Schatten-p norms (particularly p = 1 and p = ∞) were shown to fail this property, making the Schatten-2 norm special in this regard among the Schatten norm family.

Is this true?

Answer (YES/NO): YES